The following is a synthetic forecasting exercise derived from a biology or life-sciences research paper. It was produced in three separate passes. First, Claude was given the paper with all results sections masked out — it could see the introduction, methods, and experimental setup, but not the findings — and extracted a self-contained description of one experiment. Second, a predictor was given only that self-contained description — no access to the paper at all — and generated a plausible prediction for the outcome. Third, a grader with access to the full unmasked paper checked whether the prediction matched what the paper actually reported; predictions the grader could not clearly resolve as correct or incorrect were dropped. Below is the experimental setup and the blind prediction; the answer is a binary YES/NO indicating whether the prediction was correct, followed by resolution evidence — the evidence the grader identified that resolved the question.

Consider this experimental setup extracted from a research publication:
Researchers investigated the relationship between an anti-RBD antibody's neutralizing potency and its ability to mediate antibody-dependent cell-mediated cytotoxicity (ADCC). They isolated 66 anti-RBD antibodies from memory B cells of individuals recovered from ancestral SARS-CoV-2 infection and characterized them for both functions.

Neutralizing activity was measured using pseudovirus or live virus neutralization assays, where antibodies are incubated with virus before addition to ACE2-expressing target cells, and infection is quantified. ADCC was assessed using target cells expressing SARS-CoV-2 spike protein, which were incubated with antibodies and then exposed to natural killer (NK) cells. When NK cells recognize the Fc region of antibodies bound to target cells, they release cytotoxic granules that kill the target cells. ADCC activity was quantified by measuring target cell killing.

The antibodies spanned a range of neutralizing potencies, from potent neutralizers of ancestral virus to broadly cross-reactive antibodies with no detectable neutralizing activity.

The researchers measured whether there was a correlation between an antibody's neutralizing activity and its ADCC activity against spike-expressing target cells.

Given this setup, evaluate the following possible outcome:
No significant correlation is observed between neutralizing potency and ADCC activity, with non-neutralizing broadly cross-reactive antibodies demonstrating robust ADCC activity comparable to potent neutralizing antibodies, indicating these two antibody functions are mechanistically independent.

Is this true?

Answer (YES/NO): YES